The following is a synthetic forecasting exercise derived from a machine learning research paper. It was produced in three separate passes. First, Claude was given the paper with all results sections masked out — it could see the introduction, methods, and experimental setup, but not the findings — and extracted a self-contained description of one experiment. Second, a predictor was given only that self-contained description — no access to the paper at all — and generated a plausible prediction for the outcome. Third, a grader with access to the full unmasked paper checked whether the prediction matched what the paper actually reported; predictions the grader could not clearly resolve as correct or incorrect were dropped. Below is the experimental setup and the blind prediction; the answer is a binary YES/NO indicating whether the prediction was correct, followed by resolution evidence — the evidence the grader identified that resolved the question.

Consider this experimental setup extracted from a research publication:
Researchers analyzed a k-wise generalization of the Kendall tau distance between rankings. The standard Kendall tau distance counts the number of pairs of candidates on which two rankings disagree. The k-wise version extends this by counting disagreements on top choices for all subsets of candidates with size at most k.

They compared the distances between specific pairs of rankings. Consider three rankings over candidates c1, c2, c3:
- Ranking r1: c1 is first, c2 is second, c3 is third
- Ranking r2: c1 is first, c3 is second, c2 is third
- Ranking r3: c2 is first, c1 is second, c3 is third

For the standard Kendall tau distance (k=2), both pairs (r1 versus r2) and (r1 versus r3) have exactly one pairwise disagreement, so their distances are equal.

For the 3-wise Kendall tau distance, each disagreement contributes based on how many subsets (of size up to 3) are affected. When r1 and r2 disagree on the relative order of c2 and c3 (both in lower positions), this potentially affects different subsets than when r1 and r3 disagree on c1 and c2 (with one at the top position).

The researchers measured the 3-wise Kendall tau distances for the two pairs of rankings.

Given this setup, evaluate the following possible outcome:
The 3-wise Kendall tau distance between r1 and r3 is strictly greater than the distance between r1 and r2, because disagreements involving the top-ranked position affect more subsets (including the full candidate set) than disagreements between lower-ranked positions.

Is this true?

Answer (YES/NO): YES